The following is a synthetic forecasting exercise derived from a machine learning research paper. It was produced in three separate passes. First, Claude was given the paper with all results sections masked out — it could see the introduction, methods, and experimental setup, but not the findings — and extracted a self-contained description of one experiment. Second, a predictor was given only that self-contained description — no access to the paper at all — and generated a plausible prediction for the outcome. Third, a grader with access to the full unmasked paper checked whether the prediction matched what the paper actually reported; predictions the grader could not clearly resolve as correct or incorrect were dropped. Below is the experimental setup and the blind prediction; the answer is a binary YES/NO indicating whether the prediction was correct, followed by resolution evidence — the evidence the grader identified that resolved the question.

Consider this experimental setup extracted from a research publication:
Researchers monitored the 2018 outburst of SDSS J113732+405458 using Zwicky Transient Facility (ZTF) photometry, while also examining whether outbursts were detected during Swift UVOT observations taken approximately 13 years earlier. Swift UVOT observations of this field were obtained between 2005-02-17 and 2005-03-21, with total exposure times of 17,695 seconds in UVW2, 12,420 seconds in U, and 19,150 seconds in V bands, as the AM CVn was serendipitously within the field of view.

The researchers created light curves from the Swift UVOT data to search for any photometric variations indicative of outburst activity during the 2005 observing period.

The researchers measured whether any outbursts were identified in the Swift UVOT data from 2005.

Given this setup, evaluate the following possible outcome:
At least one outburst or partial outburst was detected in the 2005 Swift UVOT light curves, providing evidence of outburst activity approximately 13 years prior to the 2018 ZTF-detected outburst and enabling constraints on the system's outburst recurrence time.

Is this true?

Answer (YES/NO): NO